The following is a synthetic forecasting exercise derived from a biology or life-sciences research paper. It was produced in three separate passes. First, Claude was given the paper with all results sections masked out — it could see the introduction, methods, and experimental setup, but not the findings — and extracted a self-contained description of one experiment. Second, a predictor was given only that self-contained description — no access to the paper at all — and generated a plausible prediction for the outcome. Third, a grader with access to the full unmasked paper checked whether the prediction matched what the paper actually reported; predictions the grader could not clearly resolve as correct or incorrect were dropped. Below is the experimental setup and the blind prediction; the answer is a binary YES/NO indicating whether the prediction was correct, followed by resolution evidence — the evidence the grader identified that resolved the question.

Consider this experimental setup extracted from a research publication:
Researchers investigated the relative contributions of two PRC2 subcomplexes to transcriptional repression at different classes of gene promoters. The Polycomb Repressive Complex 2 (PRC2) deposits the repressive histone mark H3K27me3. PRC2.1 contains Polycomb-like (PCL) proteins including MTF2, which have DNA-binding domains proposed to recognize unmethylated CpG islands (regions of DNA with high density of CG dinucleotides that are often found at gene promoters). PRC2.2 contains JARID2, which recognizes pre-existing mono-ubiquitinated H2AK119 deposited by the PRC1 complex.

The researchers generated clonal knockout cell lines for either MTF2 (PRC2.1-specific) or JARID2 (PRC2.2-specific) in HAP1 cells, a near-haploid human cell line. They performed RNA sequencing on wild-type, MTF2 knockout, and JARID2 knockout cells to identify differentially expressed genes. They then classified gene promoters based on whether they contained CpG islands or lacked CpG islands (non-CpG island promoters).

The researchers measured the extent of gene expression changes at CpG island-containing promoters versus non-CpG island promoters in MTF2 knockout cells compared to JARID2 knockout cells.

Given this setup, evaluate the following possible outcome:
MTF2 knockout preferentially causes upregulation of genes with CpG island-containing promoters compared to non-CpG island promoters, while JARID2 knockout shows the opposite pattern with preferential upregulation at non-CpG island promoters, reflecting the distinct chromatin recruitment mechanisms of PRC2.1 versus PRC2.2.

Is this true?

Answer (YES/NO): NO